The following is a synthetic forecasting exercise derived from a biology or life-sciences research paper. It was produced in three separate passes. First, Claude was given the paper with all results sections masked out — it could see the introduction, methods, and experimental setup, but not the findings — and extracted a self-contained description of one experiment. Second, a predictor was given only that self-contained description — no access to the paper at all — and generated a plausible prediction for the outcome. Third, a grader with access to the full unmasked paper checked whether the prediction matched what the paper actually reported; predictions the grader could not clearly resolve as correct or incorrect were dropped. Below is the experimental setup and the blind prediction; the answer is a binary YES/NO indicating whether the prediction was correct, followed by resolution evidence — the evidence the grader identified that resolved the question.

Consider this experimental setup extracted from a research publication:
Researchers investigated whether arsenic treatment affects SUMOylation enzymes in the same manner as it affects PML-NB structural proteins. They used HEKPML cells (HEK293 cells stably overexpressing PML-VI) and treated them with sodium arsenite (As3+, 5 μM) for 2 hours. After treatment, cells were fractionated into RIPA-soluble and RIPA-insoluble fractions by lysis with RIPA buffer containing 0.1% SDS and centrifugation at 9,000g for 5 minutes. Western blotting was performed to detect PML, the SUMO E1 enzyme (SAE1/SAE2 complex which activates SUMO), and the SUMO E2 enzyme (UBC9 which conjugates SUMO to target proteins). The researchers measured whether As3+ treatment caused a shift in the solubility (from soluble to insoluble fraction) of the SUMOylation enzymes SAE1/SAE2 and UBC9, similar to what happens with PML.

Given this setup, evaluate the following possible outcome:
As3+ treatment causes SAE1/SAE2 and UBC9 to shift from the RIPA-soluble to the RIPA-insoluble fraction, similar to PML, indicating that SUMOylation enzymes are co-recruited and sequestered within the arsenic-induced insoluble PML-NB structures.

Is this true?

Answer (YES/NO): NO